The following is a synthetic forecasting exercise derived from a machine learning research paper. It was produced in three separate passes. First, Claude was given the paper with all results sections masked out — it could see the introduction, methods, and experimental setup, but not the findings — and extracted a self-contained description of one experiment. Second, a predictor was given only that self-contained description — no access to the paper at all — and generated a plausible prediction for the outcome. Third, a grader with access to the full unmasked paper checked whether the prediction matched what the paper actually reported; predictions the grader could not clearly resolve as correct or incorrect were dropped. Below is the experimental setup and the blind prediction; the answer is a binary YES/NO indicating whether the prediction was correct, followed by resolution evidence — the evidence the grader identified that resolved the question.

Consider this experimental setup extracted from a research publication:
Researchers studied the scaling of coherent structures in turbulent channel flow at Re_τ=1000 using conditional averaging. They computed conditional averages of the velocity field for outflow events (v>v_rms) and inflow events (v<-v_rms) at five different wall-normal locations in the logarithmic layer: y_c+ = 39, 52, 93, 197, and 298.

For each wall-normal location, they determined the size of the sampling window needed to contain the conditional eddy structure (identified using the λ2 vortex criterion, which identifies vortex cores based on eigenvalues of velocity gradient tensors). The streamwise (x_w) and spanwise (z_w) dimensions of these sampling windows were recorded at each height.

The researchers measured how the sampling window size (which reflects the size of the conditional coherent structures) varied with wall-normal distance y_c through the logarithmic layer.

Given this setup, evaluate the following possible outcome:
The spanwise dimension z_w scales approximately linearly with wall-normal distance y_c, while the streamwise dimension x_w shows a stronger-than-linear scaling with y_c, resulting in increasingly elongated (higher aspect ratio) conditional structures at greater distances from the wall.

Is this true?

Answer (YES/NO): NO